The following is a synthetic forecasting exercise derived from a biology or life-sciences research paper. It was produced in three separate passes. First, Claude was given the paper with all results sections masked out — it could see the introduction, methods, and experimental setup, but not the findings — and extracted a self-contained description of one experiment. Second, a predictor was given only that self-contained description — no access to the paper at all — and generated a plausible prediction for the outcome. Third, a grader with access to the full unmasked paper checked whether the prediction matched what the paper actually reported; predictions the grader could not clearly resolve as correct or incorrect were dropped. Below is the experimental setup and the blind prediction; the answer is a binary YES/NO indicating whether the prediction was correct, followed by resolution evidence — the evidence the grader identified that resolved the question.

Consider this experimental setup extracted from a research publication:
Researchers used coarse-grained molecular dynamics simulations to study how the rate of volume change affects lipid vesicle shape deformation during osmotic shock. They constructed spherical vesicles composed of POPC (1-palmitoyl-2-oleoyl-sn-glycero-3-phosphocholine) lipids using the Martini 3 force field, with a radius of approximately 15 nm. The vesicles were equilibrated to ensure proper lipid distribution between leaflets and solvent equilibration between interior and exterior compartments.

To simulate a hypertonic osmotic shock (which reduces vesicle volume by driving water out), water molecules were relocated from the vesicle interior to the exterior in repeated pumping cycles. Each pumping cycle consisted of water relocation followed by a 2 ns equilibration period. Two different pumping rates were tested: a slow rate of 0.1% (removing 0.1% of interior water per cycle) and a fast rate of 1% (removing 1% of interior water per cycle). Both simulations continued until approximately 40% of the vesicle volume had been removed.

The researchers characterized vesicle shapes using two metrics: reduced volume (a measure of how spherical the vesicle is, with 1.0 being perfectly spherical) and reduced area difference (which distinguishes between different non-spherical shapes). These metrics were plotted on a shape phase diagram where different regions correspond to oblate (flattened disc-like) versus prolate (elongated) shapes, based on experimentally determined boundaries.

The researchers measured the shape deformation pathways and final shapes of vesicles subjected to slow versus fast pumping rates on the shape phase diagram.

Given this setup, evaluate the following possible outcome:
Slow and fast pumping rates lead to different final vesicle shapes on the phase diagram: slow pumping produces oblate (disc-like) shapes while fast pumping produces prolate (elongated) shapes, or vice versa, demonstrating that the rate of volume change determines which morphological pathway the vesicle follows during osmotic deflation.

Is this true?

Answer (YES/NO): YES